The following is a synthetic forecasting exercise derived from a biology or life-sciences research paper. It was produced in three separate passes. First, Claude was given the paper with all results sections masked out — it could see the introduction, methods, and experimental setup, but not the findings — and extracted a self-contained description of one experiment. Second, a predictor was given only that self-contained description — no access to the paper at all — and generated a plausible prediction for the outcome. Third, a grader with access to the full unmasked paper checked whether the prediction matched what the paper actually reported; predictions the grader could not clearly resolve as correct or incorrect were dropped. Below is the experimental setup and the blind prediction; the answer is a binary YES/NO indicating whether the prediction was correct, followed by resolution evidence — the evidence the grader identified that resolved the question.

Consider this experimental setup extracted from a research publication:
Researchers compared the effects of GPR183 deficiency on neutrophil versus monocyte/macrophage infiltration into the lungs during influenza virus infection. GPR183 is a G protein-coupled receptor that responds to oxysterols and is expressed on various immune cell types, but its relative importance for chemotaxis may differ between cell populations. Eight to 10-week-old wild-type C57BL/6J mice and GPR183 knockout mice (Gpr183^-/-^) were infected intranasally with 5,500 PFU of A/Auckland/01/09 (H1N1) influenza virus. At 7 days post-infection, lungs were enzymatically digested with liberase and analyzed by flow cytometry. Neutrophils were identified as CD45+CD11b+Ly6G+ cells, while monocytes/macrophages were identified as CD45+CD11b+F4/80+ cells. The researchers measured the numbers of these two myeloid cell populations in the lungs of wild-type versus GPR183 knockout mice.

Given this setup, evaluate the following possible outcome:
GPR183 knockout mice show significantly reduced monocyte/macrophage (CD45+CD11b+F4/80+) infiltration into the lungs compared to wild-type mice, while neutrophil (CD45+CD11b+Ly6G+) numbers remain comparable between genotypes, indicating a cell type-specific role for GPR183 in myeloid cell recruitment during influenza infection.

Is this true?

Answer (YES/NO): YES